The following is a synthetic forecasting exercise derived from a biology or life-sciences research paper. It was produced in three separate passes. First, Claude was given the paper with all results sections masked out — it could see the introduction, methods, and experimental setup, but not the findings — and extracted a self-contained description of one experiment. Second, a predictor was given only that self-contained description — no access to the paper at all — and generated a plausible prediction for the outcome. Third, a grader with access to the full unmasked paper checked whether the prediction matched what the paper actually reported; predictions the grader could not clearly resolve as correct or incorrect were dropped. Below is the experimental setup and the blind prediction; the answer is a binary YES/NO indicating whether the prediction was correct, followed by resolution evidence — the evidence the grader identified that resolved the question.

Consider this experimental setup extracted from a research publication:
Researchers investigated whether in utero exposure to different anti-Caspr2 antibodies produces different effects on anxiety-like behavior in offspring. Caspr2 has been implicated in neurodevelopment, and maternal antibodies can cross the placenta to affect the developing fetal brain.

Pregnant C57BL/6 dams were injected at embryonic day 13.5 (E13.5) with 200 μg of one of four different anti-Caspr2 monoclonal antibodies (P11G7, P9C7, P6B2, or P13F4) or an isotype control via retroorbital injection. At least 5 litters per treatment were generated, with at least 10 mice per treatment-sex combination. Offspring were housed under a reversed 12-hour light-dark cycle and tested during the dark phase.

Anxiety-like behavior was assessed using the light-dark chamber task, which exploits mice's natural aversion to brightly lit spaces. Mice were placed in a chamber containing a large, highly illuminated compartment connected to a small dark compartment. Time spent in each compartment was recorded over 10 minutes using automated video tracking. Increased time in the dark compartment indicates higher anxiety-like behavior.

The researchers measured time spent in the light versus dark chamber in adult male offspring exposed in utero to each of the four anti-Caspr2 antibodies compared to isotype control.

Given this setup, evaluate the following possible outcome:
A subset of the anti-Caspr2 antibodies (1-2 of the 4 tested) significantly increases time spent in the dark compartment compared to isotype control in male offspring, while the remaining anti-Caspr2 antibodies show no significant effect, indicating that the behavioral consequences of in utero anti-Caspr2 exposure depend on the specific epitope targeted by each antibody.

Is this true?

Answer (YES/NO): NO